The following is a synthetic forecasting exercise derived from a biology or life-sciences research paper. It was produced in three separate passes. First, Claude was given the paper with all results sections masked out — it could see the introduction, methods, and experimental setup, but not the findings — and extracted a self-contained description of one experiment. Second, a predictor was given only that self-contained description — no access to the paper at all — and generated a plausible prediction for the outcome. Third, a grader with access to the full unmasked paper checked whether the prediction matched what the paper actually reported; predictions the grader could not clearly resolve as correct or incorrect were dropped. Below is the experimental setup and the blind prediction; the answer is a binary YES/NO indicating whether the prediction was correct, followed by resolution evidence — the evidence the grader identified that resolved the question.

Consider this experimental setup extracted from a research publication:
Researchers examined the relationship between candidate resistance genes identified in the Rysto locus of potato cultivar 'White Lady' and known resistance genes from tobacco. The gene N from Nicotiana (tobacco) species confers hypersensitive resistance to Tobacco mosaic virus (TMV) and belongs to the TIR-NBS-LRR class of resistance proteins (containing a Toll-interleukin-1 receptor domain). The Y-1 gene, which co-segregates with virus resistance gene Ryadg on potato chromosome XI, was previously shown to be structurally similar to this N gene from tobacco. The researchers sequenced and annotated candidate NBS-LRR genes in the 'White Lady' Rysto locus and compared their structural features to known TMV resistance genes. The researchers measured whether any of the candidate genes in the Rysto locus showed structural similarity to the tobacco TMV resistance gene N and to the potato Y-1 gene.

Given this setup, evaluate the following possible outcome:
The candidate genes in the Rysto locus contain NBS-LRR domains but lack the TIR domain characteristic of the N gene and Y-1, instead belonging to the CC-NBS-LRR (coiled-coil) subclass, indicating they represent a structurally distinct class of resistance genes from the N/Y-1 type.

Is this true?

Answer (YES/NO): NO